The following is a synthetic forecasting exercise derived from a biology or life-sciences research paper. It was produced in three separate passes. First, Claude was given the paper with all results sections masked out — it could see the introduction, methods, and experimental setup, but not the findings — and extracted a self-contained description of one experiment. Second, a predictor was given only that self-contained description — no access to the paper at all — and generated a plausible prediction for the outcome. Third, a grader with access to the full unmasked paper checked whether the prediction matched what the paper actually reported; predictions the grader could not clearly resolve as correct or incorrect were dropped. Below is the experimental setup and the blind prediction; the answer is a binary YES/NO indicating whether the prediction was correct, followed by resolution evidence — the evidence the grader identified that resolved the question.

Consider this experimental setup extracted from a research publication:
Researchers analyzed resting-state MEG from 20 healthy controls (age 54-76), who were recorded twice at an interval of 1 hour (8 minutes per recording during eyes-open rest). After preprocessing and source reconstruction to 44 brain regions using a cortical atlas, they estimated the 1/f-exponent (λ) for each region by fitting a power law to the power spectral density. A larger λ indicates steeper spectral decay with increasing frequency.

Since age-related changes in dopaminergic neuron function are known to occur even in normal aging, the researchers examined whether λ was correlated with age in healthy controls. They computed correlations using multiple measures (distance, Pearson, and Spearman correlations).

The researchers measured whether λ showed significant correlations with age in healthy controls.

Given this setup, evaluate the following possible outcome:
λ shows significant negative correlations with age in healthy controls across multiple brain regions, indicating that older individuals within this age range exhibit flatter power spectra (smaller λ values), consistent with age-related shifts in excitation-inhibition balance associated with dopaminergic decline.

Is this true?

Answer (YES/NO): NO